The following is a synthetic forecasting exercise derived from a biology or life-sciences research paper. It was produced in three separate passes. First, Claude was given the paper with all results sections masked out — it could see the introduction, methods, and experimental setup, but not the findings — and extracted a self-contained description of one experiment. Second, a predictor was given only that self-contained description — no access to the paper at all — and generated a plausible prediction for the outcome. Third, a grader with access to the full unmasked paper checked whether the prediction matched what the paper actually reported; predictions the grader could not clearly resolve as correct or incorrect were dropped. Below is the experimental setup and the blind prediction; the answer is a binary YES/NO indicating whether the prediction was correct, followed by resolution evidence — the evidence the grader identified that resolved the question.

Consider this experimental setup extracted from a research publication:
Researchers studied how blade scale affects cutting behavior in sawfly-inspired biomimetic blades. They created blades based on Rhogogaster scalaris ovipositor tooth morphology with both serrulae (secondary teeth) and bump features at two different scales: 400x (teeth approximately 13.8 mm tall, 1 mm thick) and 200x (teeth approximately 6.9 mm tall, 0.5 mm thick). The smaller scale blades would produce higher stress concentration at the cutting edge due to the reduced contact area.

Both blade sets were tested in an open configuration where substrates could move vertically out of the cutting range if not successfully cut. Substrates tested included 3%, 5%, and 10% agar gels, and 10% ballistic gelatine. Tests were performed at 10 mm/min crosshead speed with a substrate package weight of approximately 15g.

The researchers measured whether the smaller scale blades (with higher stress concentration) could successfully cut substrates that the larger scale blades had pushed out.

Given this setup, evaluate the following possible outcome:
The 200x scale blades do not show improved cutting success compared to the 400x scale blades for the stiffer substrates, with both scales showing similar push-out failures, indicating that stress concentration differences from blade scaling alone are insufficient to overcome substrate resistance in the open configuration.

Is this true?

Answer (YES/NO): NO